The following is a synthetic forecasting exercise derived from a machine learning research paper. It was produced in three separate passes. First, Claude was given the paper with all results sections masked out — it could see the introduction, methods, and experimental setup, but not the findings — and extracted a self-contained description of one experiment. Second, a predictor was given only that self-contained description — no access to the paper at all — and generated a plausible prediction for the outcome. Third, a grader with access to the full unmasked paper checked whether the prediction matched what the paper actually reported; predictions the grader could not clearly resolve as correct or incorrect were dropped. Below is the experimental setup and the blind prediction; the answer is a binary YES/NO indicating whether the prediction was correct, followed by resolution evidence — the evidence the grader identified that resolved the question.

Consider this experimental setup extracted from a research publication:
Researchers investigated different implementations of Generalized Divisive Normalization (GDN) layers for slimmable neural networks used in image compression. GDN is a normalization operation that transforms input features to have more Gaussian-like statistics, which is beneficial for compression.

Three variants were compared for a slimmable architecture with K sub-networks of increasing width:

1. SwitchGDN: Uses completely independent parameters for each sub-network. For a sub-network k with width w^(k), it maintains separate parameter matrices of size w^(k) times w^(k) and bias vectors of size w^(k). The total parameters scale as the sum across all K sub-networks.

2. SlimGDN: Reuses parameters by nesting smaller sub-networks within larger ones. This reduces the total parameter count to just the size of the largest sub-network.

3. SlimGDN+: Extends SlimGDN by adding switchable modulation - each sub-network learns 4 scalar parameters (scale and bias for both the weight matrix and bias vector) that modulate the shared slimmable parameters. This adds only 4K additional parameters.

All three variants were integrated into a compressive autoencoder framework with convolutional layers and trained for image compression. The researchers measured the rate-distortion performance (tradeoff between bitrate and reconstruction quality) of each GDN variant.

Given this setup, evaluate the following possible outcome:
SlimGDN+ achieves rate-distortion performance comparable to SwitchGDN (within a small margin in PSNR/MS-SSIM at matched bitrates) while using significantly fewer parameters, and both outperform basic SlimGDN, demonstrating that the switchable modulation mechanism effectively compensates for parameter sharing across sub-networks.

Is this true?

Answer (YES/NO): YES